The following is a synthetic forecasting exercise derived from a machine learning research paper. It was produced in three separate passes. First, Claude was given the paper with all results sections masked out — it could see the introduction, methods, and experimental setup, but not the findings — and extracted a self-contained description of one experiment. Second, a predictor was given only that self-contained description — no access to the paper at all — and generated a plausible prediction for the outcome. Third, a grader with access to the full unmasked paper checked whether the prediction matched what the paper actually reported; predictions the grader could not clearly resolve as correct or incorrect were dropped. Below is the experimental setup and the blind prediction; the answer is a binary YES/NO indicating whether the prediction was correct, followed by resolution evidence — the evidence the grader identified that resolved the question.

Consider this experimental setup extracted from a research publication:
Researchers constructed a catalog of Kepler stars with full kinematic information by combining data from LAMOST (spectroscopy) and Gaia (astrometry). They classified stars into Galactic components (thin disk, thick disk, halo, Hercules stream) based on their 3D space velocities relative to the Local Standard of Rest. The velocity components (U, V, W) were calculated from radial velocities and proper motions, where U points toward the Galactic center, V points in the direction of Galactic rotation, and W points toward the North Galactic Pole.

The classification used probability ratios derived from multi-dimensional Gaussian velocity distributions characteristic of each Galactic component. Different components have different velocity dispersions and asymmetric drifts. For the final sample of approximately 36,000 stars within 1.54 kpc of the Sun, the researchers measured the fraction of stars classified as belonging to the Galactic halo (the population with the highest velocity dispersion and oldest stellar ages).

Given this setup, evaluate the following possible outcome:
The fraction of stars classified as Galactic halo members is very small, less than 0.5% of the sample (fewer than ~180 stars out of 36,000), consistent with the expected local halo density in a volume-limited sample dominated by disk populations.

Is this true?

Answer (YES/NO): YES